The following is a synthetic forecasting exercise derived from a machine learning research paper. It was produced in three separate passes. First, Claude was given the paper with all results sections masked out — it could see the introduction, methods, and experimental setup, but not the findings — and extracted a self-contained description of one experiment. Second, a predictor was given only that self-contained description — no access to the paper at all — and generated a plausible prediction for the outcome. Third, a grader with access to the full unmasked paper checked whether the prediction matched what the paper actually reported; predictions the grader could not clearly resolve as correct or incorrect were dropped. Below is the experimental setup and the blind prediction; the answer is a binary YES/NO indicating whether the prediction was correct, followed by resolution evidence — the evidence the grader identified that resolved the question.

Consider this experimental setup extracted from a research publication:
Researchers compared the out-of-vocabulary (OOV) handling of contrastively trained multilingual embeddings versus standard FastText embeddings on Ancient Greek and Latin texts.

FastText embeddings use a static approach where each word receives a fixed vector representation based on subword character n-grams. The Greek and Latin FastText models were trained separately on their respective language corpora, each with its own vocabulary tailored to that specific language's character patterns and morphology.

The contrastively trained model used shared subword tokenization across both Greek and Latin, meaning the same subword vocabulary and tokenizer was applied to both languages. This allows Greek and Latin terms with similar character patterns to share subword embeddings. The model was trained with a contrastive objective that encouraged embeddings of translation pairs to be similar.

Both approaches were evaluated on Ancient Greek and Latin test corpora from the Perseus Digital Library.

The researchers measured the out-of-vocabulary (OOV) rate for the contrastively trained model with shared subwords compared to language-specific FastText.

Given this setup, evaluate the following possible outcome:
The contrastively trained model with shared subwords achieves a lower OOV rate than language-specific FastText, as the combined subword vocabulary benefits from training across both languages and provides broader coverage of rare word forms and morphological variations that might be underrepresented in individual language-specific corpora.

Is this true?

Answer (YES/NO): NO